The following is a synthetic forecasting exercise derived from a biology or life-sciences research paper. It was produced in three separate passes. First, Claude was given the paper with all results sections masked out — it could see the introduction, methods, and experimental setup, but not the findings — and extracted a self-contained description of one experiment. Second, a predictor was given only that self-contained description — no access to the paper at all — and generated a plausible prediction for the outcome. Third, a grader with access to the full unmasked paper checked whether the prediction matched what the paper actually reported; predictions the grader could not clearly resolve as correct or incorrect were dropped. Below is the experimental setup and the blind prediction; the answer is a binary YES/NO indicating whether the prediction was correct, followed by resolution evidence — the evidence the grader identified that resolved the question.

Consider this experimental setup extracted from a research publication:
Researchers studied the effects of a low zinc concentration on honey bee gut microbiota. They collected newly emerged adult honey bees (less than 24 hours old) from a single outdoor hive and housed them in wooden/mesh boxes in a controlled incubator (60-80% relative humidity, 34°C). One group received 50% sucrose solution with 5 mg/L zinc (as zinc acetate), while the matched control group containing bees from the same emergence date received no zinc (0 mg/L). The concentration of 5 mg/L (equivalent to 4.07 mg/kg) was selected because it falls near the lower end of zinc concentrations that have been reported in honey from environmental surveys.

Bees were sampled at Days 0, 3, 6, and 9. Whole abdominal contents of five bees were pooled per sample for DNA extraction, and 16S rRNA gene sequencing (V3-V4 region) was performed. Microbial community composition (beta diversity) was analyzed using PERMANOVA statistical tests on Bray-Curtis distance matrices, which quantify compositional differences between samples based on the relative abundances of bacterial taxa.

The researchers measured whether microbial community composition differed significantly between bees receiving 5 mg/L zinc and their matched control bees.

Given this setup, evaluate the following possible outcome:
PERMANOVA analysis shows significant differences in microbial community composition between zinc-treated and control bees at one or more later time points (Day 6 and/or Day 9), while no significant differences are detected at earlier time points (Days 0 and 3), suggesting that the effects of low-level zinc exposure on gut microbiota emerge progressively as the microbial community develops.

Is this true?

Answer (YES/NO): NO